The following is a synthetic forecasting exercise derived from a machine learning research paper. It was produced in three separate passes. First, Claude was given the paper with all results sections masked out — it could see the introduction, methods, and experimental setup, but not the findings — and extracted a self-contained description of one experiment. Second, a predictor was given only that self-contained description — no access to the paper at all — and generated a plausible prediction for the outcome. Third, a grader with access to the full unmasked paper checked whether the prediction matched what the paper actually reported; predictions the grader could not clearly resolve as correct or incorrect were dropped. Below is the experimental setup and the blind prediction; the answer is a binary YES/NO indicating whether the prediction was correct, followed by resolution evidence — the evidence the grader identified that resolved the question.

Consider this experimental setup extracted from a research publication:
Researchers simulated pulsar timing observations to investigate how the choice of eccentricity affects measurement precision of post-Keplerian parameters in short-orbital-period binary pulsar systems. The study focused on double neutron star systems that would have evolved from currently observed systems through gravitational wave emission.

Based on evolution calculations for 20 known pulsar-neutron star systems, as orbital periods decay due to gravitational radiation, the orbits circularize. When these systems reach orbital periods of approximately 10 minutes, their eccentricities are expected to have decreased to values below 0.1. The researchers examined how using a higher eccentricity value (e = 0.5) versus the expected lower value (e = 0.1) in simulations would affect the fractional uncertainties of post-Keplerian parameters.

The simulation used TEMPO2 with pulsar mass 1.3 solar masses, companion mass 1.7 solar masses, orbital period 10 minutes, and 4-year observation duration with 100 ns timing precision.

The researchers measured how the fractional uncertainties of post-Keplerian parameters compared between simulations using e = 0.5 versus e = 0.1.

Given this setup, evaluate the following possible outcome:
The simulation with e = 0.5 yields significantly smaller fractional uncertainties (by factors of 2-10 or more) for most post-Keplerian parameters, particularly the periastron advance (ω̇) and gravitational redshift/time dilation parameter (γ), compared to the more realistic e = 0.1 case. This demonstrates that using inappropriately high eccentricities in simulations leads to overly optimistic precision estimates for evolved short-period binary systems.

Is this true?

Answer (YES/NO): NO